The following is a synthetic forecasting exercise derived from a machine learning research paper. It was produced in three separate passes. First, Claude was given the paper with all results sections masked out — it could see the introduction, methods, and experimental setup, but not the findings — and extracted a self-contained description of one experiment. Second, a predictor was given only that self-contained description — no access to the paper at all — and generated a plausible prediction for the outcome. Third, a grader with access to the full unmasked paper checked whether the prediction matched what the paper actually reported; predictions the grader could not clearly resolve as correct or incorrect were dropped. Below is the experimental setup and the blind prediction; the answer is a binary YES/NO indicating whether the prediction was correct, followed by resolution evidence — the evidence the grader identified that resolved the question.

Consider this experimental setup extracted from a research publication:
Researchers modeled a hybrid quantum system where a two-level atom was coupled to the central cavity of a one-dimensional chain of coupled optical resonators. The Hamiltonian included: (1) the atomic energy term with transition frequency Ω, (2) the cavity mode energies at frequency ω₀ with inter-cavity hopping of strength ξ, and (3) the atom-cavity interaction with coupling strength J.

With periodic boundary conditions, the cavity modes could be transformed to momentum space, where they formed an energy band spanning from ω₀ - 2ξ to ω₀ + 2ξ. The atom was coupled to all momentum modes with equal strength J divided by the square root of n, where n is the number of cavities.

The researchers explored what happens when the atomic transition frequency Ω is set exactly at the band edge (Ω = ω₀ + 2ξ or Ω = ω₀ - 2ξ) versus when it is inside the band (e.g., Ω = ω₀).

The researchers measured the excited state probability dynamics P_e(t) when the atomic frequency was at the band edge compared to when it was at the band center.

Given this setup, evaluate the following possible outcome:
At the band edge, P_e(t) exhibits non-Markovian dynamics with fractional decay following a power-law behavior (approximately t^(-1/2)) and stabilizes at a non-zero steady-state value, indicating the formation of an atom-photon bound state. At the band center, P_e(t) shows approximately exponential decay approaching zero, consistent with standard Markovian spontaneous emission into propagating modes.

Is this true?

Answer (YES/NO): NO